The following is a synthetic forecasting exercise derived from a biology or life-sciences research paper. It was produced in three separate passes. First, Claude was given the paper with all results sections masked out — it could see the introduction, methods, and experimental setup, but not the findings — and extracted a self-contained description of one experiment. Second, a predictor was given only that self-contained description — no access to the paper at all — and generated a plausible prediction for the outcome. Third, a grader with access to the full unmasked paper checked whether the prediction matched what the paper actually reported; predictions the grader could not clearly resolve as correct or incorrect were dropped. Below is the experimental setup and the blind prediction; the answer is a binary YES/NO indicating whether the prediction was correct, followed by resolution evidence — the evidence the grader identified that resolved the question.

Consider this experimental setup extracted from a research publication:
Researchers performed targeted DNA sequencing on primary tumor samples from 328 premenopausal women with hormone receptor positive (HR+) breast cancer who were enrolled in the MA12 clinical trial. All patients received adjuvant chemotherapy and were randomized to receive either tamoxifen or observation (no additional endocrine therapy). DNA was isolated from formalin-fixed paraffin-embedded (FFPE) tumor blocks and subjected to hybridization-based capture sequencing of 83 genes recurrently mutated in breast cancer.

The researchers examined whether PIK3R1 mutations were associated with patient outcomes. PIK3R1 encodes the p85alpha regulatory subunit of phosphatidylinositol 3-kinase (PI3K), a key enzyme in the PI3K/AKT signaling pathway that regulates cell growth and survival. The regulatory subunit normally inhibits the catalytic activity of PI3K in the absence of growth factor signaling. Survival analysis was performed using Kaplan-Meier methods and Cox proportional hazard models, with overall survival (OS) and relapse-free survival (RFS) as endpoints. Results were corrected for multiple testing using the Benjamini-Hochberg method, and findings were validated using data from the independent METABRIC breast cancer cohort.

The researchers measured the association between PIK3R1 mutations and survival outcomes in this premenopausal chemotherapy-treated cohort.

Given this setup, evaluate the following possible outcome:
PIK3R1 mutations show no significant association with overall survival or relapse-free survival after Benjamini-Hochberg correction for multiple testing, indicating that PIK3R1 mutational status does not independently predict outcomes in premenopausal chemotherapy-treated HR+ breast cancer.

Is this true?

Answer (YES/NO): NO